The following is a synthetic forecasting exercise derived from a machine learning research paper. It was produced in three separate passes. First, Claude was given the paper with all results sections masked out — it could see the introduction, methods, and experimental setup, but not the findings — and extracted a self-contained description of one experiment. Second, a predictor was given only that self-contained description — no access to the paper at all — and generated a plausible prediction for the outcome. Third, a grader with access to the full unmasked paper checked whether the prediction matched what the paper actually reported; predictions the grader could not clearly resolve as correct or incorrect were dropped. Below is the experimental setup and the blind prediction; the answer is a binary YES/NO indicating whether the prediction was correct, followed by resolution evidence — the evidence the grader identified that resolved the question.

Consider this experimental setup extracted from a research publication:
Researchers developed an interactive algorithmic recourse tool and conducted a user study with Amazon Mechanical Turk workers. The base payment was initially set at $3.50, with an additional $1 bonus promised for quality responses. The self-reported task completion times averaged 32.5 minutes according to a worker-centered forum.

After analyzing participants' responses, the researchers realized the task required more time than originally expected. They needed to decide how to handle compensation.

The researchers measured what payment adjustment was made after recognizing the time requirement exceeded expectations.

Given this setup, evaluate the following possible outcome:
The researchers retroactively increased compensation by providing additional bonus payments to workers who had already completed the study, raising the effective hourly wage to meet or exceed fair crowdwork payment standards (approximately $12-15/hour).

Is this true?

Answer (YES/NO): YES